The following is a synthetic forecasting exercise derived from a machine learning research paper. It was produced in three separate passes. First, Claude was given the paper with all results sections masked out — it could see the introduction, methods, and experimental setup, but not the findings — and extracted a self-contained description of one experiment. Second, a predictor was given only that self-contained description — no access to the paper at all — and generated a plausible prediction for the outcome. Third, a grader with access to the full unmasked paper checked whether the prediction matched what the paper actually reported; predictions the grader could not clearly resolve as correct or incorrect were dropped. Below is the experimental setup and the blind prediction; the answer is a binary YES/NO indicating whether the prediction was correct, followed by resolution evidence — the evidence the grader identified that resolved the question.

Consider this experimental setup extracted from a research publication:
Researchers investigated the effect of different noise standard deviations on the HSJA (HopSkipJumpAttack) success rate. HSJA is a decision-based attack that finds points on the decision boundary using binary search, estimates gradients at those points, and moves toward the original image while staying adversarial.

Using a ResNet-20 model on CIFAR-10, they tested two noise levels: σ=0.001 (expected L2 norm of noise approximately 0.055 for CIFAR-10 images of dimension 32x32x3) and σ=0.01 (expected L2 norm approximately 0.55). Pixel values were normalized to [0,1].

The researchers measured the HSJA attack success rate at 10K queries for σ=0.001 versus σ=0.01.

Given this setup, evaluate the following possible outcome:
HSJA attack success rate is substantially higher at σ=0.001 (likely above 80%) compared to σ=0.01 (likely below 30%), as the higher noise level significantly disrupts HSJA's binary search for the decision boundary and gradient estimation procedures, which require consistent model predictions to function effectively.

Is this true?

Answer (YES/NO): YES